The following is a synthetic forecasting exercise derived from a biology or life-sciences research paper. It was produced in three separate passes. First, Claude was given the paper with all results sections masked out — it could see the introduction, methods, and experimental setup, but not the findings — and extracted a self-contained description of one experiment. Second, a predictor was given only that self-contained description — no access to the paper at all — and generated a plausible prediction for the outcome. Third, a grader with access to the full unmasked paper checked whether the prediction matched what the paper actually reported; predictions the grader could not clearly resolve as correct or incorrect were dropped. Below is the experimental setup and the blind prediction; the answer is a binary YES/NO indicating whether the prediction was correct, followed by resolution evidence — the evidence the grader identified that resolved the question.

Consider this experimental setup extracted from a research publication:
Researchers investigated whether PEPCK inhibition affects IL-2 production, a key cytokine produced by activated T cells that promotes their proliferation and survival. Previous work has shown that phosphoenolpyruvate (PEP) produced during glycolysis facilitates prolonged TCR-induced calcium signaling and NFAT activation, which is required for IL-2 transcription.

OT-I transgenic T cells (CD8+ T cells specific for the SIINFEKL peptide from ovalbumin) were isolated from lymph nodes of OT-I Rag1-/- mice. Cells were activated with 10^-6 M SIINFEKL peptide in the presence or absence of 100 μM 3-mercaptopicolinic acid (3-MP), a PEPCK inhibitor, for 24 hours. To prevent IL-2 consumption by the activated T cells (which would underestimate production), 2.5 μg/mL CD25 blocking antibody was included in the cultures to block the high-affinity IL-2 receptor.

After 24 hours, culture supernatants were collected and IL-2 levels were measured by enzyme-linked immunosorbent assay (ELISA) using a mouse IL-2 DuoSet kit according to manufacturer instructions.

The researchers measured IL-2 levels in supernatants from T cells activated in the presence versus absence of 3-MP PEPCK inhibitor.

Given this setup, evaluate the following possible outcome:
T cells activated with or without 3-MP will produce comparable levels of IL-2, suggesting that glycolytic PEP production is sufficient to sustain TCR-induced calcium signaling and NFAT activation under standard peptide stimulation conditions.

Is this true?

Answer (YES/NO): YES